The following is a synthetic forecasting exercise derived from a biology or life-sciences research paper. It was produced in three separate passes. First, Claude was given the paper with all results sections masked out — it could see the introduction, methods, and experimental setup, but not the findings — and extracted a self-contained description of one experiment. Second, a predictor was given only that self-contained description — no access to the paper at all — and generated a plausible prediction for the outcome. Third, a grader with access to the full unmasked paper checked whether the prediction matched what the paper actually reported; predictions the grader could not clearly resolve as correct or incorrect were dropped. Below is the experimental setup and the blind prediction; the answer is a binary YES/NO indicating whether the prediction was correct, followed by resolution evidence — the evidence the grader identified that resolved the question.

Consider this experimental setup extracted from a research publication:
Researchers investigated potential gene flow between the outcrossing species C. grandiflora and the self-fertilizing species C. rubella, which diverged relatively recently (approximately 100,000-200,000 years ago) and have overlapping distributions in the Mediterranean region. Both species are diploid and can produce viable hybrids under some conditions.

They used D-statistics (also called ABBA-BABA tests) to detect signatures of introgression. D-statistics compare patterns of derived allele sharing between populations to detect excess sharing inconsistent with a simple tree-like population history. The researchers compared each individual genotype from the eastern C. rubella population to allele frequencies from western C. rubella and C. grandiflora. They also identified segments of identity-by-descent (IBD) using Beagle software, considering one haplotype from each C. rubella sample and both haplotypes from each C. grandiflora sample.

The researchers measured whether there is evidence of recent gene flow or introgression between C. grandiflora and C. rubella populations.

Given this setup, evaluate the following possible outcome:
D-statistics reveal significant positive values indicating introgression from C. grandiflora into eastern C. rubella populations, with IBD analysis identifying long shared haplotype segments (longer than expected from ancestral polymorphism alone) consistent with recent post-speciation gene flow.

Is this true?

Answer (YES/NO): NO